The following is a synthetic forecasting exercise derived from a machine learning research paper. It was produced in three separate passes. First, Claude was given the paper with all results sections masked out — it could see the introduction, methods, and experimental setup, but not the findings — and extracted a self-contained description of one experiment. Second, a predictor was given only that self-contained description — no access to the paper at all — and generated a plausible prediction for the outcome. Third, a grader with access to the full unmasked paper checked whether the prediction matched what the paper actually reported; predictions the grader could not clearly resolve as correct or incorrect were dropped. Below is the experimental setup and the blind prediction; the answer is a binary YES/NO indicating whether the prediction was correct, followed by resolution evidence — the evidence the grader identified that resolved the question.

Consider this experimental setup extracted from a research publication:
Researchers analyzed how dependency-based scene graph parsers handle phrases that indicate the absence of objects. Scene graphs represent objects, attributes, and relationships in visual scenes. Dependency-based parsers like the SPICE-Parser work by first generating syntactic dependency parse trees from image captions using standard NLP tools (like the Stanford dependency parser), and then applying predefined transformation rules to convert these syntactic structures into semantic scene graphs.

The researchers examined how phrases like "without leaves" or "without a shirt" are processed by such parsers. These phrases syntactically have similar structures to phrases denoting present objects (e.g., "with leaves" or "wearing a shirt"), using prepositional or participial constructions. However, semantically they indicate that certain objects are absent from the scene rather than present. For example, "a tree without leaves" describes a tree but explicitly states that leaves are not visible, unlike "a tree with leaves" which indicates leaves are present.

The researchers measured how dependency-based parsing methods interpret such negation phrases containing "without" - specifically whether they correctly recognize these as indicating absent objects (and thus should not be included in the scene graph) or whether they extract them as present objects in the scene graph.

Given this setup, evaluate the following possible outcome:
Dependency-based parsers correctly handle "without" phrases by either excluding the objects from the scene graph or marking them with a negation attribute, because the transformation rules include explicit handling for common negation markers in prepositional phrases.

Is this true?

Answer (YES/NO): NO